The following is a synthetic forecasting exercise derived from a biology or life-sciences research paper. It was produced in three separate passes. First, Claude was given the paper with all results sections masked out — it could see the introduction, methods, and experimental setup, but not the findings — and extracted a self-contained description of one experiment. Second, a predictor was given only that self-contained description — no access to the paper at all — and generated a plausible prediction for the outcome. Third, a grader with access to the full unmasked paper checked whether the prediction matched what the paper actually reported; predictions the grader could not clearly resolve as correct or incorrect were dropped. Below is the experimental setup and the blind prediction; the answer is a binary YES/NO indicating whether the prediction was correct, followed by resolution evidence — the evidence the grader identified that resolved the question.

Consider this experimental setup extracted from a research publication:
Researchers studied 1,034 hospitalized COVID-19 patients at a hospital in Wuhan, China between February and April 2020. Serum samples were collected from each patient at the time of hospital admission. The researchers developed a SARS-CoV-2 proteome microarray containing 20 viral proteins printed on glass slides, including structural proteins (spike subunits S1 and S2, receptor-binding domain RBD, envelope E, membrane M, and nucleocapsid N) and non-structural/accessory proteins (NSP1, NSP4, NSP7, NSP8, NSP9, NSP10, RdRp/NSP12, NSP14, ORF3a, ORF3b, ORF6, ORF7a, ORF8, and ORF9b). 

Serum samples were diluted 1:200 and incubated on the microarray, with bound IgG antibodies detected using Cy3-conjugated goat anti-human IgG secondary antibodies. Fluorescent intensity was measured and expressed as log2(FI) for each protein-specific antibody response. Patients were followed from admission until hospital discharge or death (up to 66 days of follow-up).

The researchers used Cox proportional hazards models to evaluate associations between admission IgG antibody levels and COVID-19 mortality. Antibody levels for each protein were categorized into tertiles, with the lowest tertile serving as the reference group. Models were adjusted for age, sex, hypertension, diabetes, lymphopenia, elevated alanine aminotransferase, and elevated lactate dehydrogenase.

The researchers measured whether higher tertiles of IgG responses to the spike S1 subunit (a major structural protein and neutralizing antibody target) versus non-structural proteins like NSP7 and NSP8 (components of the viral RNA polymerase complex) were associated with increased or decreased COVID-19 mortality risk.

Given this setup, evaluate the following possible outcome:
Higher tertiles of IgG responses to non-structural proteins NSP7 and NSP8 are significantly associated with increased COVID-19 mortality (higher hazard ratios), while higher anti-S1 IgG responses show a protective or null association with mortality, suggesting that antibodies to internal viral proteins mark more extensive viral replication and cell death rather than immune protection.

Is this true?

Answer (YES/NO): YES